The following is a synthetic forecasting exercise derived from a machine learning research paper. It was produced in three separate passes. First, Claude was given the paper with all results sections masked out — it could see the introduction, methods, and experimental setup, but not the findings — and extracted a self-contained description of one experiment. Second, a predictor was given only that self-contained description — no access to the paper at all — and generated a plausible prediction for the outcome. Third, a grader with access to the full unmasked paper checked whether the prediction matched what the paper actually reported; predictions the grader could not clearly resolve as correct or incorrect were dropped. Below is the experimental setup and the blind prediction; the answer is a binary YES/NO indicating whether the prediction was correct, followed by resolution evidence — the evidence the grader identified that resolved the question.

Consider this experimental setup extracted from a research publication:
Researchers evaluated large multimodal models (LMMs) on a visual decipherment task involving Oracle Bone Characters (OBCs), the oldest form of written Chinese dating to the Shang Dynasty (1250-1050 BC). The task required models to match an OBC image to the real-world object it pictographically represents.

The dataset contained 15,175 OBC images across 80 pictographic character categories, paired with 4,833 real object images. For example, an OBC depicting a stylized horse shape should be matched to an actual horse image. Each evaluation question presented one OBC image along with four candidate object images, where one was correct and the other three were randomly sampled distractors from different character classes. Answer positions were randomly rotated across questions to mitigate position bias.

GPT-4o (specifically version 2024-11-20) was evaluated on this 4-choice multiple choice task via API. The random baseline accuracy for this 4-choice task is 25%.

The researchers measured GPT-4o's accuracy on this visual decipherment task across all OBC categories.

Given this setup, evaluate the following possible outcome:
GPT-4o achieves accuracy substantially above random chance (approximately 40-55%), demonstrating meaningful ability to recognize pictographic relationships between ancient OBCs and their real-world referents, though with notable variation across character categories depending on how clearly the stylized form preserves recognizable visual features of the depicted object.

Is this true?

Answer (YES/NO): NO